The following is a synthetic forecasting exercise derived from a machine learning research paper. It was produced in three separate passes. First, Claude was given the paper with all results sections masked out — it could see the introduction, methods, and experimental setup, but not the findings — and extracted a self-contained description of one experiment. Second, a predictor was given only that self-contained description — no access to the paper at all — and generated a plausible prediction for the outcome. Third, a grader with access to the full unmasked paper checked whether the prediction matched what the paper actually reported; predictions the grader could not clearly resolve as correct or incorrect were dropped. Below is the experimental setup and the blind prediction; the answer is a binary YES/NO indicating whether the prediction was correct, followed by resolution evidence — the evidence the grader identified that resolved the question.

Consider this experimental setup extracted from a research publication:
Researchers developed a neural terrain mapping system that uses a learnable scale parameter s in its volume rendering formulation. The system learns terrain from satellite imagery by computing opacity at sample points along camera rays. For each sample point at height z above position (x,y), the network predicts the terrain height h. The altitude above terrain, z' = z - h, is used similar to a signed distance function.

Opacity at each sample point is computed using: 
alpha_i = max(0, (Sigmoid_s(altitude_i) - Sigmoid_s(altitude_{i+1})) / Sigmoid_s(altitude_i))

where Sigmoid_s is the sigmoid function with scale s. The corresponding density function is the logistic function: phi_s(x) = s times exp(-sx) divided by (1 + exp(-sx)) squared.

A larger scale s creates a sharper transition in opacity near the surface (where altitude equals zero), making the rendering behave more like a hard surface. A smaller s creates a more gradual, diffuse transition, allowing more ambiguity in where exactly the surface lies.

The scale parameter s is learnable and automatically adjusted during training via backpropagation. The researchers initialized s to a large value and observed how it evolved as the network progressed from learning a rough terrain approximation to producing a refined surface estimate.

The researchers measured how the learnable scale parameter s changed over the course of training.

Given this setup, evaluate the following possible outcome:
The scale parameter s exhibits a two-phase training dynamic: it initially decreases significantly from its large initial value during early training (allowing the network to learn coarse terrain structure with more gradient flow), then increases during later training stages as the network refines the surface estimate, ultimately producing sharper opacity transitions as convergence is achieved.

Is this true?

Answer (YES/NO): NO